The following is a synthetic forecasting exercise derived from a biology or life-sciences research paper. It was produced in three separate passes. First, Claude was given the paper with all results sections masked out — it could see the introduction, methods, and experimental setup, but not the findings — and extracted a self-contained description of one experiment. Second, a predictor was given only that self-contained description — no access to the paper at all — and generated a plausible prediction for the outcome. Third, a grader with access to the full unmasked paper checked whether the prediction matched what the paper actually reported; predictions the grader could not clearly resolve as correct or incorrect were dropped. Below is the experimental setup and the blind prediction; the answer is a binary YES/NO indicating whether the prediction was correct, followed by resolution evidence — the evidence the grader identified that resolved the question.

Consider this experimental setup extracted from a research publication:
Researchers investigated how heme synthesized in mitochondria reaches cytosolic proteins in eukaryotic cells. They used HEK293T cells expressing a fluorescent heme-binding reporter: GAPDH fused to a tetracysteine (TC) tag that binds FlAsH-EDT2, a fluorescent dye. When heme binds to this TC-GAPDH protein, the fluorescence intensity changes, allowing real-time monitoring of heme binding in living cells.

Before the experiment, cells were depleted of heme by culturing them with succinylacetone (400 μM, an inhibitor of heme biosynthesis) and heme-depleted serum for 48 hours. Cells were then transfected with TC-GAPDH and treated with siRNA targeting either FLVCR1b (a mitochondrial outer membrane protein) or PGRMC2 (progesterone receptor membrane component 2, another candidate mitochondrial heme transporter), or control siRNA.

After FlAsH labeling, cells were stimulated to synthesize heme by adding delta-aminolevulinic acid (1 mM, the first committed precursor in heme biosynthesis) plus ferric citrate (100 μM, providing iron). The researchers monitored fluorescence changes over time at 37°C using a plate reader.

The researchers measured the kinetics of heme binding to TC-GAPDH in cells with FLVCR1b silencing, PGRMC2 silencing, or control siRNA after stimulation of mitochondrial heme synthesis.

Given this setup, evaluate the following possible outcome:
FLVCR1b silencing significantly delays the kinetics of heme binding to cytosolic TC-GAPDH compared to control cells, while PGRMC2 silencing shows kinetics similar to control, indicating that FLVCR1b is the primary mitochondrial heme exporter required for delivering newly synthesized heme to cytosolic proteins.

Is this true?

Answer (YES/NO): NO